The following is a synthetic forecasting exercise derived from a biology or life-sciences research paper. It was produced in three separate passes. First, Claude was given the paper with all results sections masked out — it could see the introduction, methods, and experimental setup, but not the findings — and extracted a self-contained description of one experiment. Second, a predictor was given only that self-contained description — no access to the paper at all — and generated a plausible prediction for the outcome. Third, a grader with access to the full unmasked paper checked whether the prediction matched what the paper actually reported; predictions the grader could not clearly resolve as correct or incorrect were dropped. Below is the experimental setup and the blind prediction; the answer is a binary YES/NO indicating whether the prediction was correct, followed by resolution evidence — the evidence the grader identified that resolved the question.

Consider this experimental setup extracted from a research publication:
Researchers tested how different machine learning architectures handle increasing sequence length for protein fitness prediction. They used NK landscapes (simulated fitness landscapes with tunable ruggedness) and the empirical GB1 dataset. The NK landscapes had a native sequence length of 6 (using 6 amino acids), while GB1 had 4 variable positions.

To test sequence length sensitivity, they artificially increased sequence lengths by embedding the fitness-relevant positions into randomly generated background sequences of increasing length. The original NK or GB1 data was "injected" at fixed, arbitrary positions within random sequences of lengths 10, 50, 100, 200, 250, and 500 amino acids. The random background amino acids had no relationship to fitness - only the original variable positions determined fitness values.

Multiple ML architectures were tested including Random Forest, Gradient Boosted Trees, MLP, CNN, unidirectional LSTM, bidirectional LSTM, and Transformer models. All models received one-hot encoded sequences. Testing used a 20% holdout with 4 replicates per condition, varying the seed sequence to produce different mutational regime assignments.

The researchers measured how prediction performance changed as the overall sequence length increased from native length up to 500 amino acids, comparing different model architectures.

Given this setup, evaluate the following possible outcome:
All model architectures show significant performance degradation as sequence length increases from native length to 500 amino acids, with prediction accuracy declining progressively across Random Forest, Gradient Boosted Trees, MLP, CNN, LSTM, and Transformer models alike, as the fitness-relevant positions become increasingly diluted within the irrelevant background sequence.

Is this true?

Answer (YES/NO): NO